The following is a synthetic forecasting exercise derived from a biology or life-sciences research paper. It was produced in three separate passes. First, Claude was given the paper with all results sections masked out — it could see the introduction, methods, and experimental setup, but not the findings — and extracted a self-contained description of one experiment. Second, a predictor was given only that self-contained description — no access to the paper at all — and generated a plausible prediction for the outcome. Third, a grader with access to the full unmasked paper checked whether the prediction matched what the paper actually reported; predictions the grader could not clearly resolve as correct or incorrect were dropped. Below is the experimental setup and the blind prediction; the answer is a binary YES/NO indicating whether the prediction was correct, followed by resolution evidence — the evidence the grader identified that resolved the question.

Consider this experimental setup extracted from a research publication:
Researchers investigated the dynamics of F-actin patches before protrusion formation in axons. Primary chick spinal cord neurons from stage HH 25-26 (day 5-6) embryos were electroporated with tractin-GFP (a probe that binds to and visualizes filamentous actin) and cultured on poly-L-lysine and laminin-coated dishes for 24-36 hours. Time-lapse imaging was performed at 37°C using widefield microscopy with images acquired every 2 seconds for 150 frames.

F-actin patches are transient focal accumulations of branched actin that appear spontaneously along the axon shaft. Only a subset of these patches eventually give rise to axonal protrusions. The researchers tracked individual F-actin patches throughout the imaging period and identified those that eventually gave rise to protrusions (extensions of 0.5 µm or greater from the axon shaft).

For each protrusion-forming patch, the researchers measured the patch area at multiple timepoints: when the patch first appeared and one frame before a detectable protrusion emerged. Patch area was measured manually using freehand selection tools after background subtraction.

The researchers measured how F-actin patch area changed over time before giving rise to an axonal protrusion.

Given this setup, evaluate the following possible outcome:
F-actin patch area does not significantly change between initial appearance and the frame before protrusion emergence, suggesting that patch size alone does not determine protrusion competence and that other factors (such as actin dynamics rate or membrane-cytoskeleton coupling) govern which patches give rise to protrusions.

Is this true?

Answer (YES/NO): NO